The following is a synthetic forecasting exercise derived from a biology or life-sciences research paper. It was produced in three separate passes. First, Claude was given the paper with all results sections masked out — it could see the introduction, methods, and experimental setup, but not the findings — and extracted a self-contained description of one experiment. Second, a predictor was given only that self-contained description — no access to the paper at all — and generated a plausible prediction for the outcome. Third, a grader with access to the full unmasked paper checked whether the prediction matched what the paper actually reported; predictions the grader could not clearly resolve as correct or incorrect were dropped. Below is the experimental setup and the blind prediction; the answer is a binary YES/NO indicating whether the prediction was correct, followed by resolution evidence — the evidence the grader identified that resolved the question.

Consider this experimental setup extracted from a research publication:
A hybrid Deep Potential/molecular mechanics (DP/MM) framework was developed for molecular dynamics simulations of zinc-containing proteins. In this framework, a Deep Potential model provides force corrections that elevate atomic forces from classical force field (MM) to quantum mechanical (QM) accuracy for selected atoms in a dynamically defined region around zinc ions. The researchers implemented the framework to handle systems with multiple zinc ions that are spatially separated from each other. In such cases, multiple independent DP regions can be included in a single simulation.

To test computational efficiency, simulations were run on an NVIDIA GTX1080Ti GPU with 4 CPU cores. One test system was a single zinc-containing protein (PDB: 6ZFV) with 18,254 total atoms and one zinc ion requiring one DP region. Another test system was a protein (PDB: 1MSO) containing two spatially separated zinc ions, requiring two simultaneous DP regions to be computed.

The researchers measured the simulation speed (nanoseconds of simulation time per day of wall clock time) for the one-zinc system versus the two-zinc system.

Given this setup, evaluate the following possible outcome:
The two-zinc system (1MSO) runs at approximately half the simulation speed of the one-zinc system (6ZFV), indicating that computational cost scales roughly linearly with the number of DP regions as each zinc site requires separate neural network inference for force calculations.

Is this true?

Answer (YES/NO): NO